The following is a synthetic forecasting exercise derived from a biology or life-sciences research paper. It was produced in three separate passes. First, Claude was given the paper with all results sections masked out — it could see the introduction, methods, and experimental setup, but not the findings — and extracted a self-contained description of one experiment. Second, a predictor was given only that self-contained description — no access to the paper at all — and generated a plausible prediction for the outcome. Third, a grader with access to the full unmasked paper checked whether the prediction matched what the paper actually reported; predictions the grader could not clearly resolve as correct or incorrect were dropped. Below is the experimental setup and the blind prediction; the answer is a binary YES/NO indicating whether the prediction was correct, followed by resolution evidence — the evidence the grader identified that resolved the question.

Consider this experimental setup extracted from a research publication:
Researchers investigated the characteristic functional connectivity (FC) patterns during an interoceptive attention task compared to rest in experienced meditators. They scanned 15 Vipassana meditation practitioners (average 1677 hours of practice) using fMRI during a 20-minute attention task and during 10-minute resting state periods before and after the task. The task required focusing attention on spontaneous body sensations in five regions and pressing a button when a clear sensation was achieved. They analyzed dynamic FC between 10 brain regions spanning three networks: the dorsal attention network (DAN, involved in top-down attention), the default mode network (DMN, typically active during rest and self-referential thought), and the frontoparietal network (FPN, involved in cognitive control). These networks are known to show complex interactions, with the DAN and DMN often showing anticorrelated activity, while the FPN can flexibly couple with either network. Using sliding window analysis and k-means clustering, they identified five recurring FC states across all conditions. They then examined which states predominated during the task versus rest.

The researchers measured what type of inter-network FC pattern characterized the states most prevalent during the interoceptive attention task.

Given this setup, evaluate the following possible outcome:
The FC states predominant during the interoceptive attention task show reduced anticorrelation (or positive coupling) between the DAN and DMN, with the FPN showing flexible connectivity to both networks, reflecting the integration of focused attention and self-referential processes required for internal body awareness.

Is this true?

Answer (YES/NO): NO